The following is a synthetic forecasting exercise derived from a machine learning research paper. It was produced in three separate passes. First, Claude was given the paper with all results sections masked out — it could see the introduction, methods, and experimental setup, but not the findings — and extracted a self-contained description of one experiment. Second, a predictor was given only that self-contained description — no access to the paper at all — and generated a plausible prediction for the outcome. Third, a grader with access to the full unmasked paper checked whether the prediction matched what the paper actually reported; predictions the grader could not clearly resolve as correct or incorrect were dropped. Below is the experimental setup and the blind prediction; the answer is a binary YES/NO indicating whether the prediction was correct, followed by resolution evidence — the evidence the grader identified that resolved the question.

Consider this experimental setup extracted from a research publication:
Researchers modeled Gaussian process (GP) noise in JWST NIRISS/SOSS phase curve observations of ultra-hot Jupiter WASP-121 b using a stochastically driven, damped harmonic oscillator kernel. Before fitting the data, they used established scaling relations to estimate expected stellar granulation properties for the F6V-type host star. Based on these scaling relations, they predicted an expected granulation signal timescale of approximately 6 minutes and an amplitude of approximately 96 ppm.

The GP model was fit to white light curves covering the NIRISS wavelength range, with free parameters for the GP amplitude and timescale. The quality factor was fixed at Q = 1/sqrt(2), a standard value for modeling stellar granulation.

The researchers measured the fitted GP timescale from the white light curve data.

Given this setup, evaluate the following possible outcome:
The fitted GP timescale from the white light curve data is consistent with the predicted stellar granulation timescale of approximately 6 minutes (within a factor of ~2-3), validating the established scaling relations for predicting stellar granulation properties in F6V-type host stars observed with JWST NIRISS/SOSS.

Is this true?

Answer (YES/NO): NO